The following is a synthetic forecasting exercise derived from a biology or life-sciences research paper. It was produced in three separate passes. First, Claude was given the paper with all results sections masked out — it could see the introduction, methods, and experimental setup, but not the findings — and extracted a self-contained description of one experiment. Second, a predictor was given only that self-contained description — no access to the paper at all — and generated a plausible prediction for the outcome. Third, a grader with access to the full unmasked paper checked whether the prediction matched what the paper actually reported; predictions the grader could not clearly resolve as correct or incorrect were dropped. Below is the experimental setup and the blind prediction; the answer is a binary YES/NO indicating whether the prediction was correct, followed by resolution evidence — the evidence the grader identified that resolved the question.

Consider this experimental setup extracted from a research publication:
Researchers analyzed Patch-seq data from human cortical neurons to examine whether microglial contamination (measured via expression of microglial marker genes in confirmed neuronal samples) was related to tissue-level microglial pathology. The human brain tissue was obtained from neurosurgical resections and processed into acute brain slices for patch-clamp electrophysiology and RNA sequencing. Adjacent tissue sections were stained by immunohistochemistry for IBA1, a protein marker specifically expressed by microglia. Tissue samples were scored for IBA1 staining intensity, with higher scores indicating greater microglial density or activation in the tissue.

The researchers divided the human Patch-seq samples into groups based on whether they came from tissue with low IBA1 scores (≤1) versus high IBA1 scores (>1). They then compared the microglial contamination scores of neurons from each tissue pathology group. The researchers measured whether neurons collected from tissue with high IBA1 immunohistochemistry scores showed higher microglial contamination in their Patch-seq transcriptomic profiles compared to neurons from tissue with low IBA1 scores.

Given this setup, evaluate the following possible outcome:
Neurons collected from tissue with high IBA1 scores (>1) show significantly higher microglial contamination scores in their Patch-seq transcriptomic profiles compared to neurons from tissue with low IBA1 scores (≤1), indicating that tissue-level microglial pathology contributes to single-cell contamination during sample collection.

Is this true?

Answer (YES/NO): NO